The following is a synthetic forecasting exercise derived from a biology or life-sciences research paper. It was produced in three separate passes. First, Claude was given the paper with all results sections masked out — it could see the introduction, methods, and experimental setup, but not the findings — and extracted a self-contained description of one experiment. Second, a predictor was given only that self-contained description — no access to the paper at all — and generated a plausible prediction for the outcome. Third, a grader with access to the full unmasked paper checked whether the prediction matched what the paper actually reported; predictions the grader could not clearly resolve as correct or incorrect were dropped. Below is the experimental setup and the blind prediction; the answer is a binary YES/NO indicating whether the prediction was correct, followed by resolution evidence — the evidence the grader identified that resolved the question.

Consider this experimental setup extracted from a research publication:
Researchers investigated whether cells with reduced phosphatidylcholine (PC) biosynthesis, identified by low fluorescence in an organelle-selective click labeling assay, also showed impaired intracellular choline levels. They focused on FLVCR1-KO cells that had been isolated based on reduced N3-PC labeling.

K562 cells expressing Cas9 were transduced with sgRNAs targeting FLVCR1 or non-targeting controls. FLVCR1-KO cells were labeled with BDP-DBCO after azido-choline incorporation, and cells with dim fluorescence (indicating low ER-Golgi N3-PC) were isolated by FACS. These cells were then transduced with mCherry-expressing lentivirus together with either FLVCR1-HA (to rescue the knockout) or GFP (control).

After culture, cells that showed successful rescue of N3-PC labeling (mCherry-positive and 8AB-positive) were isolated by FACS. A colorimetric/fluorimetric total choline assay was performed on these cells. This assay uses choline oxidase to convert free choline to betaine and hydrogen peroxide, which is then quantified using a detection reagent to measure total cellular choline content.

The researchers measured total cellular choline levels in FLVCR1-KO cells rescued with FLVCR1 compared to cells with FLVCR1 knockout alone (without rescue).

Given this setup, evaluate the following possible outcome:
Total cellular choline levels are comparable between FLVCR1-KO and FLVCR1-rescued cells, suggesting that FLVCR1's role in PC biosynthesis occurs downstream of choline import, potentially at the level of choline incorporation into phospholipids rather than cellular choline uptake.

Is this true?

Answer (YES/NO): NO